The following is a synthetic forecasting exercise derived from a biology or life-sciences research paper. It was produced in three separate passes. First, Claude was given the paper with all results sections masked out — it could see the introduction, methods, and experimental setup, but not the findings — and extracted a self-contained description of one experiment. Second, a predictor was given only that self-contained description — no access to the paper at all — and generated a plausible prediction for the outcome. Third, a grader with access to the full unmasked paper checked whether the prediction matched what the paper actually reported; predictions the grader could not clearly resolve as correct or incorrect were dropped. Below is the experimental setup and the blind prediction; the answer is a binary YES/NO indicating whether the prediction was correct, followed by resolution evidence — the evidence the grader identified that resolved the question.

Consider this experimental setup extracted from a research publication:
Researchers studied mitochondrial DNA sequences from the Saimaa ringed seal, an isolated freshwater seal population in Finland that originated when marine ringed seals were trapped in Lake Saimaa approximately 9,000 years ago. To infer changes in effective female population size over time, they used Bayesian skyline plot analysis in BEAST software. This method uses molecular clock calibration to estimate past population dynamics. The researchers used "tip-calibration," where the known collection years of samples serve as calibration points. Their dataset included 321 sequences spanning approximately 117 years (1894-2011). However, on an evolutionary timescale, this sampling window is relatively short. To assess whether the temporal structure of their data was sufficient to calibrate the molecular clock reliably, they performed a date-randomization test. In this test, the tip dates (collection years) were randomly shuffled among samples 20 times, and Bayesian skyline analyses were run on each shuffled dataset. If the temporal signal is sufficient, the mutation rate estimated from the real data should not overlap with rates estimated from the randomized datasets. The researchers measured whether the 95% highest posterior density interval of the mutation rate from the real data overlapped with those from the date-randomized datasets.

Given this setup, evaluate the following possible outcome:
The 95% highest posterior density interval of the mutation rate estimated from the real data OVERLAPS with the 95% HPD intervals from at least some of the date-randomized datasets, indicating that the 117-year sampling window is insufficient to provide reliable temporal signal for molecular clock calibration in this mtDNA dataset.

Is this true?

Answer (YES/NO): YES